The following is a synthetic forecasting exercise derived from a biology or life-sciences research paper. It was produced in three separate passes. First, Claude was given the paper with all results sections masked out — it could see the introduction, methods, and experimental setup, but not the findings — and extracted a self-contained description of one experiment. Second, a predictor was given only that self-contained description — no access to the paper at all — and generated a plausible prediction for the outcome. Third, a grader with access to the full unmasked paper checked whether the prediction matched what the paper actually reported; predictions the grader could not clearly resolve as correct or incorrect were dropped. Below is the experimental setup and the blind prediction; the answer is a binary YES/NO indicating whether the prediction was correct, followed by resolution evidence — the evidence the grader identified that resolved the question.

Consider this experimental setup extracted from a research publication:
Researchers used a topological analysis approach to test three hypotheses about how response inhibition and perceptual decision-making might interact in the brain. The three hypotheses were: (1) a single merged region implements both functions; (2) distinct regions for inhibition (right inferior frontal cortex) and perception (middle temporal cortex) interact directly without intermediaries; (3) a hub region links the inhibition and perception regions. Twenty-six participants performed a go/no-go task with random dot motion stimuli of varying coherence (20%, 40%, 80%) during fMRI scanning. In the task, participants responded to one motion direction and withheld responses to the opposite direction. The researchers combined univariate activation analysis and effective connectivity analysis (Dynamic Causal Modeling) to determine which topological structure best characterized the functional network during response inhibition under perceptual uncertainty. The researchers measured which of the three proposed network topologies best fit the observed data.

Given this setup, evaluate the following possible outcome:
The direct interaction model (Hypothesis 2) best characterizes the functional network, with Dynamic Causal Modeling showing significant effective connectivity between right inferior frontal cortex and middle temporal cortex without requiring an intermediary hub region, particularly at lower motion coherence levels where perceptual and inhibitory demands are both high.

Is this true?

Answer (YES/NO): NO